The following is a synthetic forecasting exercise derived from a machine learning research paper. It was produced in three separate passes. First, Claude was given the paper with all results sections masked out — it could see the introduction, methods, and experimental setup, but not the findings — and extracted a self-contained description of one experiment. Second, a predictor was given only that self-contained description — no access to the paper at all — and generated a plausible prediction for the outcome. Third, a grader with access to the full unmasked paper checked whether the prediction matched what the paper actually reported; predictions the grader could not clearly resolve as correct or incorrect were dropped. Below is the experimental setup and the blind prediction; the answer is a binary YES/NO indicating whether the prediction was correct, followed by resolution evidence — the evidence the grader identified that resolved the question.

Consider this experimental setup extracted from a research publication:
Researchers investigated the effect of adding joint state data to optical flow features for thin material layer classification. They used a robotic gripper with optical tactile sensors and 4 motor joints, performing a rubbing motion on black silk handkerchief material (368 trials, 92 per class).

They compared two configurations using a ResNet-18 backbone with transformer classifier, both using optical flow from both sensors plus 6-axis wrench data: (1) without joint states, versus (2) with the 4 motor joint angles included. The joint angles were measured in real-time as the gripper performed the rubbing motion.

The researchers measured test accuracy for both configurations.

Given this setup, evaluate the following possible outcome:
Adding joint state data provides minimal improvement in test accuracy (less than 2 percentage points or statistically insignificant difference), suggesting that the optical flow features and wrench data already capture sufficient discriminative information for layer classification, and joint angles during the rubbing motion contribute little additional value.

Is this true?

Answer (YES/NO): NO